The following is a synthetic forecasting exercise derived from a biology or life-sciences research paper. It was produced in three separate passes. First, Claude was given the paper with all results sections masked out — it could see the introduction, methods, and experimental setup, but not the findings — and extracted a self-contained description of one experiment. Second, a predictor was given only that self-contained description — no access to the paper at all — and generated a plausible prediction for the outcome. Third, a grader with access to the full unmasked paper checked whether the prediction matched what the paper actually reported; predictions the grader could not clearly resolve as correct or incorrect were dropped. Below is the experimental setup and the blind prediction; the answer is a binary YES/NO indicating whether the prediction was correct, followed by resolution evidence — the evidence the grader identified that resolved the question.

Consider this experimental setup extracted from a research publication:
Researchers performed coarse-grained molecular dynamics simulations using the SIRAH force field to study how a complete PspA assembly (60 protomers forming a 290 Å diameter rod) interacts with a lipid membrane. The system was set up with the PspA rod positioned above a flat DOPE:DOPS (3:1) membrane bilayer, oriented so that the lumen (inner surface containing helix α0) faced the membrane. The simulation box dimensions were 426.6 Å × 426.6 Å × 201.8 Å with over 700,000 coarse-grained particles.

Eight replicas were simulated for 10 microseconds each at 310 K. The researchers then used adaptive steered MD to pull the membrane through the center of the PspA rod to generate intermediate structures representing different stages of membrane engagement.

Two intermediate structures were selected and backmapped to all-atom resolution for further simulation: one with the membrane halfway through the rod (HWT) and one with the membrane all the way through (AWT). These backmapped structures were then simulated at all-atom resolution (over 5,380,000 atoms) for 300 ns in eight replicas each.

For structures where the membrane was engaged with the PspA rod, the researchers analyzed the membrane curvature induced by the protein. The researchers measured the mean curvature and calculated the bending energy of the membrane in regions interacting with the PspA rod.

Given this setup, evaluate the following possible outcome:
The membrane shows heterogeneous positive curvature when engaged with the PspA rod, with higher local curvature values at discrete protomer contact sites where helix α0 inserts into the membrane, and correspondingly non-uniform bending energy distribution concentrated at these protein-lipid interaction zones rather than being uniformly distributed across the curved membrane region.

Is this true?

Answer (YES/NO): NO